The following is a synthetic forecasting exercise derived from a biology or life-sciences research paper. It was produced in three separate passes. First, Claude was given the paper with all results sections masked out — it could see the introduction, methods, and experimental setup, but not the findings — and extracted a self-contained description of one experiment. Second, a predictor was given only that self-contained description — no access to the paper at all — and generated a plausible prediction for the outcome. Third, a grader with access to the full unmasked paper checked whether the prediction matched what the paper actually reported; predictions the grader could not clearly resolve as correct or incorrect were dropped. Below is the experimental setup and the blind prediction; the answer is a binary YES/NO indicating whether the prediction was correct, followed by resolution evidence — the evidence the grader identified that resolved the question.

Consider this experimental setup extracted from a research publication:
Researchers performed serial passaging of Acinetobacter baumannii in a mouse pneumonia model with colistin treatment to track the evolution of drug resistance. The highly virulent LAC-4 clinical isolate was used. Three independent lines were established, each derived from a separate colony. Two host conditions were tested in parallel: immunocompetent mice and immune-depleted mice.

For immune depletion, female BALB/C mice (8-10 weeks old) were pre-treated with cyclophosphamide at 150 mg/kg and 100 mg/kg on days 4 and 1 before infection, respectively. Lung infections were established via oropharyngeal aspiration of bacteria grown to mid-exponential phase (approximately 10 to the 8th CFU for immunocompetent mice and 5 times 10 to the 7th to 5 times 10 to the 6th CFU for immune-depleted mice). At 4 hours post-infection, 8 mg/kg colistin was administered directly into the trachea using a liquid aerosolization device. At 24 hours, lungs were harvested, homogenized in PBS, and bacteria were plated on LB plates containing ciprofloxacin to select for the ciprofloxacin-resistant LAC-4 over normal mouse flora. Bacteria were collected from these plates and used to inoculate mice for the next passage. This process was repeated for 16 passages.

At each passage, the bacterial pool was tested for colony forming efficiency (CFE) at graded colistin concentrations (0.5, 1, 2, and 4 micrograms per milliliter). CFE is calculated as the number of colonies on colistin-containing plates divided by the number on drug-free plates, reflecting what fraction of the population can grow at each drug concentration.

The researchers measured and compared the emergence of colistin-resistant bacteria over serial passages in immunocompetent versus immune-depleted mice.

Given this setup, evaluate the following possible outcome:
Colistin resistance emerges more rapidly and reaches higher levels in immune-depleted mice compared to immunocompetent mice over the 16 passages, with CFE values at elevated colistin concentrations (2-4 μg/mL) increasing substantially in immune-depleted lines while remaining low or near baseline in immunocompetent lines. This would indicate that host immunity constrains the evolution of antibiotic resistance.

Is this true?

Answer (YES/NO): NO